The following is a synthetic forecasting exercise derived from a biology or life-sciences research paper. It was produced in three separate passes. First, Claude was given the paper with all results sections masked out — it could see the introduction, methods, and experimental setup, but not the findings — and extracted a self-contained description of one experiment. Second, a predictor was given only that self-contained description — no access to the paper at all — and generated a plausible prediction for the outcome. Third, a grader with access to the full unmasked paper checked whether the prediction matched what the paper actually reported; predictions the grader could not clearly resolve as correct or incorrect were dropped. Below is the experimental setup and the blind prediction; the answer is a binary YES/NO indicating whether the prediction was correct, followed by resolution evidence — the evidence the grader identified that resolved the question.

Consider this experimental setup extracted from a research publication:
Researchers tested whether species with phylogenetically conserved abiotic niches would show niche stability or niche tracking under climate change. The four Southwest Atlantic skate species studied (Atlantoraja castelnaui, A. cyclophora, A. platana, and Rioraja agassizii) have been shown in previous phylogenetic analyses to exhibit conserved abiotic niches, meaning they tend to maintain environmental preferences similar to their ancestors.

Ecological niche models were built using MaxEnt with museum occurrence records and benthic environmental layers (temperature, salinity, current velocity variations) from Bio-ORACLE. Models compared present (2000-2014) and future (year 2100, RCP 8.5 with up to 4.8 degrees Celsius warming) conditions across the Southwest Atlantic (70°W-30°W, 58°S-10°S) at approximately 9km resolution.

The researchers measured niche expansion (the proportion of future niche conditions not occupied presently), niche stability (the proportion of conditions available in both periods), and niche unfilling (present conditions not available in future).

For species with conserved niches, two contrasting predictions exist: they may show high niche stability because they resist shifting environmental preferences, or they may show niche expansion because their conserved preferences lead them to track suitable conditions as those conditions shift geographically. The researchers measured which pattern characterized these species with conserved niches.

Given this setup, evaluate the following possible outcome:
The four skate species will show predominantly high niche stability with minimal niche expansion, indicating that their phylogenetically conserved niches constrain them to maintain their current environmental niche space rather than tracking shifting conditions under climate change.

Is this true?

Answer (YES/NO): NO